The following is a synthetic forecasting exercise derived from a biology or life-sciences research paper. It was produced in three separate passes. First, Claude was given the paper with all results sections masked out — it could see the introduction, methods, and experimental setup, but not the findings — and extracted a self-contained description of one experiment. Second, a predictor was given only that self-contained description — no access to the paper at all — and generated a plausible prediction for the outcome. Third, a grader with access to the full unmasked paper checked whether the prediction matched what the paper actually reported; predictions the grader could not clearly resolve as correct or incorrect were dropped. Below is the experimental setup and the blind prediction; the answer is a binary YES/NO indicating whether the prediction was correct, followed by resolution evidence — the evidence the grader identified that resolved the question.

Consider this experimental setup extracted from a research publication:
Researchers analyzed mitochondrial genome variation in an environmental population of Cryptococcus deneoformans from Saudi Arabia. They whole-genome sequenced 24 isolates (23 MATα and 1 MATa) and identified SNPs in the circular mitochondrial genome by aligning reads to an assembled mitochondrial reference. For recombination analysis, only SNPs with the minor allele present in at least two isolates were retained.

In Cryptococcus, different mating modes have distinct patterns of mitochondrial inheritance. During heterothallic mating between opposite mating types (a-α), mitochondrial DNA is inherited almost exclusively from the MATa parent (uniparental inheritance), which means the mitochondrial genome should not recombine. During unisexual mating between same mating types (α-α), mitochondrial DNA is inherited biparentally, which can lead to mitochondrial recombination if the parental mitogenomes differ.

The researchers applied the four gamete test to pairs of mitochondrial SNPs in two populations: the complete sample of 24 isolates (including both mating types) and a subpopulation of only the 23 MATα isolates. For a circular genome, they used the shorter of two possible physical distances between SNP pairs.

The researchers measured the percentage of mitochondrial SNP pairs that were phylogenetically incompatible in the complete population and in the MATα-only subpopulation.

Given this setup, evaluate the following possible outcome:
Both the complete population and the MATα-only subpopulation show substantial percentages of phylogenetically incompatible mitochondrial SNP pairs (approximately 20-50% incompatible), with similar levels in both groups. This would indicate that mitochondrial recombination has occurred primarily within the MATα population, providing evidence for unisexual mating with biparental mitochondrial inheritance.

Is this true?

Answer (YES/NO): NO